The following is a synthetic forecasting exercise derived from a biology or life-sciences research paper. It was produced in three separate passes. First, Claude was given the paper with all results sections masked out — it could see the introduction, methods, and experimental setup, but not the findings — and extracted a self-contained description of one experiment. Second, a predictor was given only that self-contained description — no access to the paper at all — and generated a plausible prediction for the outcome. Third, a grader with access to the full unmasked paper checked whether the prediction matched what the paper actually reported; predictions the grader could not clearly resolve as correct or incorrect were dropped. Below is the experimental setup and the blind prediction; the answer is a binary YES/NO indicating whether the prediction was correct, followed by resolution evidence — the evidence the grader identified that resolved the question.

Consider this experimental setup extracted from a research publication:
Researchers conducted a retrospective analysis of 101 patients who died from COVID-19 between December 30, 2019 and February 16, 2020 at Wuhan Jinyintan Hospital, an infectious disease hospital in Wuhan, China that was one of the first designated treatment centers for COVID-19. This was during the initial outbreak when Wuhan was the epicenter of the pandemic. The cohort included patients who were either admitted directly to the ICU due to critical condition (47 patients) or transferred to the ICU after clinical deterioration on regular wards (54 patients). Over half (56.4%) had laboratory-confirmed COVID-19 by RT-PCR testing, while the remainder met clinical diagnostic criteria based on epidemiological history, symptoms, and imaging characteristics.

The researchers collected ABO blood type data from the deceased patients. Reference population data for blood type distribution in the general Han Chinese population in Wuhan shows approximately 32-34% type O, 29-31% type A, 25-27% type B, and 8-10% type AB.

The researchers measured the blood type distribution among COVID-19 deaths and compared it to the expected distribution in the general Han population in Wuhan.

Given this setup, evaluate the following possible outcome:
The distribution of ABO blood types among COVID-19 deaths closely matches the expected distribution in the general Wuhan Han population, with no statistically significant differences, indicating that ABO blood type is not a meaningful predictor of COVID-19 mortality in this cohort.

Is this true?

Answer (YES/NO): NO